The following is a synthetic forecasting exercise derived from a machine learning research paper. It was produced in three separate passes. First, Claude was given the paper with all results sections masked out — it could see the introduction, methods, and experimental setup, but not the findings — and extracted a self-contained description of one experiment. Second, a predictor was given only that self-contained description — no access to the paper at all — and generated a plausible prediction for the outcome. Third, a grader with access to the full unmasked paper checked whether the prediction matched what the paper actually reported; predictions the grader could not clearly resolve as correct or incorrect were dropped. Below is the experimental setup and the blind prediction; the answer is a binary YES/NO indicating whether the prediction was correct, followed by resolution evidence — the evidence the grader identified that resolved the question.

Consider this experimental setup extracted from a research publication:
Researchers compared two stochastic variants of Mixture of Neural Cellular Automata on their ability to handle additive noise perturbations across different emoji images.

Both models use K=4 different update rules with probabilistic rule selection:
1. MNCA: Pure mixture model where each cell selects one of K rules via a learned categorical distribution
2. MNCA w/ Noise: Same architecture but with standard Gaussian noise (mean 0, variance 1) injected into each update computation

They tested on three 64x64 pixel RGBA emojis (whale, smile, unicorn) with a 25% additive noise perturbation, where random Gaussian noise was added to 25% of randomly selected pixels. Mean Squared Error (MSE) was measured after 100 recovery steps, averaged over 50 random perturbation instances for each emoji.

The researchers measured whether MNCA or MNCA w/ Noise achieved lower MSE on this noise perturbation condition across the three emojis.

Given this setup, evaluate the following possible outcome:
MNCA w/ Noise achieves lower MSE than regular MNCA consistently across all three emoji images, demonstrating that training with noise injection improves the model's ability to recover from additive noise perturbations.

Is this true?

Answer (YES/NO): NO